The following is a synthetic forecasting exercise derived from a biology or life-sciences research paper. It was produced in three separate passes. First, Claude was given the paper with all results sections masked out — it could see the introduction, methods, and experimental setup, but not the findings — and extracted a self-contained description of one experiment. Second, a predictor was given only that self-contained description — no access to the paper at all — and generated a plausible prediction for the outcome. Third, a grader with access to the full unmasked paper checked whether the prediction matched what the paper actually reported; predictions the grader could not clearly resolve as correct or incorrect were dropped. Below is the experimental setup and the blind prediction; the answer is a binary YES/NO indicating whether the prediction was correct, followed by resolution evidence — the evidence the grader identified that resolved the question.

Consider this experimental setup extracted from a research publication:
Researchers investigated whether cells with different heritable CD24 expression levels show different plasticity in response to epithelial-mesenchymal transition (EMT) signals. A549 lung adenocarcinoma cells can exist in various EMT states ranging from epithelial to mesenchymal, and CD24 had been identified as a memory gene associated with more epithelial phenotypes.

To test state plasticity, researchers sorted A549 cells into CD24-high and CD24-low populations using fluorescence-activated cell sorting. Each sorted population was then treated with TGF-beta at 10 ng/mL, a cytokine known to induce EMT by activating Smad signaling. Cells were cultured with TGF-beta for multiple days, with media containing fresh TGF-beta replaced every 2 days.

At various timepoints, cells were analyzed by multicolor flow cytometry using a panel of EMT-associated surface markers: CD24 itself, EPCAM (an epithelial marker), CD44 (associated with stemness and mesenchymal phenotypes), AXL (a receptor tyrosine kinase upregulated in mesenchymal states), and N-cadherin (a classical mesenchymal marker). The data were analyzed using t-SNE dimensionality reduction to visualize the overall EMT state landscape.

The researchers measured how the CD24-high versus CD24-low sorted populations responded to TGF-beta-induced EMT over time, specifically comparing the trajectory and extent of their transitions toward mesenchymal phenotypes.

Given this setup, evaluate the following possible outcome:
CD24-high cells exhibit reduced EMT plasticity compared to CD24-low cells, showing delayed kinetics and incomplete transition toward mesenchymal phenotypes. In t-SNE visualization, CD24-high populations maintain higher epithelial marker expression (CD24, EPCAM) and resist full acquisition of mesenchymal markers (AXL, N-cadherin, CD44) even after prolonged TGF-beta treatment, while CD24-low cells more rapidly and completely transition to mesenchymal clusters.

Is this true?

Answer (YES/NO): NO